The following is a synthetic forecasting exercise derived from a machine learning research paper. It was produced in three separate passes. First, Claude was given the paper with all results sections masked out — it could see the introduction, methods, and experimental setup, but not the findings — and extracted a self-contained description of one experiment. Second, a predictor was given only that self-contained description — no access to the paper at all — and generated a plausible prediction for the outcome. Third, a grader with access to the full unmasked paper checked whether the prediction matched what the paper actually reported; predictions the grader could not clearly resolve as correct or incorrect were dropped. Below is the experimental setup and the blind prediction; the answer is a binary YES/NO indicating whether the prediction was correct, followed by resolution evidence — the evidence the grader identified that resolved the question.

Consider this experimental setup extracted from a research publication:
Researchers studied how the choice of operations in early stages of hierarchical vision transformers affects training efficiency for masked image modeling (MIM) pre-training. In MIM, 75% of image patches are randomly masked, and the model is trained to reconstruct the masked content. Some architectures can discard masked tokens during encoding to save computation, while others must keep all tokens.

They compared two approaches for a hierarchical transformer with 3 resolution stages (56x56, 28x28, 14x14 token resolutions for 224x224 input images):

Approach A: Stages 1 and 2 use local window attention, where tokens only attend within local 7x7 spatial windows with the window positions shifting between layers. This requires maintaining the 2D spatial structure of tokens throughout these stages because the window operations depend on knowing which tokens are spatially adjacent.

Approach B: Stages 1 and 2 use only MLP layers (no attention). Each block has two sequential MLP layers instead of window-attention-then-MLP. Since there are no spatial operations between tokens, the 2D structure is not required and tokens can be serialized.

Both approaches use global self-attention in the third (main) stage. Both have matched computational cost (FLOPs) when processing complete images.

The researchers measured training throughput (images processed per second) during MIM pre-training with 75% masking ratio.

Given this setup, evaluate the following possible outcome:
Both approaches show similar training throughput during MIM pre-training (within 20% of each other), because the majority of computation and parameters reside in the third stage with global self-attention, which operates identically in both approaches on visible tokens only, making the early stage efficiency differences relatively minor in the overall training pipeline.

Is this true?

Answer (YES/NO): NO